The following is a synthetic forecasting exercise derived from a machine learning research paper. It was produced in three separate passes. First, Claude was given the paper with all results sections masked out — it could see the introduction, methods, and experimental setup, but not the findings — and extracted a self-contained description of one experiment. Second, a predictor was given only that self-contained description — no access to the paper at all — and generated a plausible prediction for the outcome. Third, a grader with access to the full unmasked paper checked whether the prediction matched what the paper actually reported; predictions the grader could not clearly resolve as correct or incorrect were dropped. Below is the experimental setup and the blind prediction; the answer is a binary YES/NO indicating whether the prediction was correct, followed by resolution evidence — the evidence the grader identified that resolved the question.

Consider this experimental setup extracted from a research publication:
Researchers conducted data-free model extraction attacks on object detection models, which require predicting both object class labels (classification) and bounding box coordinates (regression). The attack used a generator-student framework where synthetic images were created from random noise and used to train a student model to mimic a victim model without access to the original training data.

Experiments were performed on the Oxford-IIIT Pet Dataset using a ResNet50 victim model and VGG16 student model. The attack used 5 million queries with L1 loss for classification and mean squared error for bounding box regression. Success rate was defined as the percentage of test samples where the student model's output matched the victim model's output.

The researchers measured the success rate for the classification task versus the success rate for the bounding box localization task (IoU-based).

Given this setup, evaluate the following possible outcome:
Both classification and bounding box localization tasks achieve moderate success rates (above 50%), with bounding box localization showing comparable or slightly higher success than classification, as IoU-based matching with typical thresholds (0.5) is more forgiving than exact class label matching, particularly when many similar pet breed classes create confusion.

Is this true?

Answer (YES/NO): NO